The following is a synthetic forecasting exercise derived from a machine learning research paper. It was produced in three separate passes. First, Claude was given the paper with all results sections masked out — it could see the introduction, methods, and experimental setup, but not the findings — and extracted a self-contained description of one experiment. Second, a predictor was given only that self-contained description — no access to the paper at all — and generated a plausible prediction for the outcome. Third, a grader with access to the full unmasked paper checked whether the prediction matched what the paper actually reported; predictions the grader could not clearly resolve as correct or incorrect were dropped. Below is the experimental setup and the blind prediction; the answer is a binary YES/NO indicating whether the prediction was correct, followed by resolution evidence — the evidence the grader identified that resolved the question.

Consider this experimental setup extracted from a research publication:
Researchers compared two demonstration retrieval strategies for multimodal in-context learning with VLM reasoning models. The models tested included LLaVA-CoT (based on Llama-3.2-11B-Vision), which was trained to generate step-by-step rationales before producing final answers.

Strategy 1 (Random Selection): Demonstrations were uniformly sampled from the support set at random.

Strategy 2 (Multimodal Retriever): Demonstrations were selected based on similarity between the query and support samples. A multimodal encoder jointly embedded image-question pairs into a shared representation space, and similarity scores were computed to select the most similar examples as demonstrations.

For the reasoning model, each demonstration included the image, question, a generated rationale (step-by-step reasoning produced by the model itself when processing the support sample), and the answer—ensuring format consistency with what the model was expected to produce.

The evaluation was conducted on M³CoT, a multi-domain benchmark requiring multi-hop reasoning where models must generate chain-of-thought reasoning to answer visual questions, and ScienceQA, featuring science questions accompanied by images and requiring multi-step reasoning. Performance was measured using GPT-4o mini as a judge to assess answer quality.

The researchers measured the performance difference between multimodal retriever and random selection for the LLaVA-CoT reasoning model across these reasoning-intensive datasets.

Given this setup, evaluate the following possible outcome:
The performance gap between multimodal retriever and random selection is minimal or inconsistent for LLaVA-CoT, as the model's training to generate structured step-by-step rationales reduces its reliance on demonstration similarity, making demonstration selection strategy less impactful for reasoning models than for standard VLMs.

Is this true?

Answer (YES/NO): NO